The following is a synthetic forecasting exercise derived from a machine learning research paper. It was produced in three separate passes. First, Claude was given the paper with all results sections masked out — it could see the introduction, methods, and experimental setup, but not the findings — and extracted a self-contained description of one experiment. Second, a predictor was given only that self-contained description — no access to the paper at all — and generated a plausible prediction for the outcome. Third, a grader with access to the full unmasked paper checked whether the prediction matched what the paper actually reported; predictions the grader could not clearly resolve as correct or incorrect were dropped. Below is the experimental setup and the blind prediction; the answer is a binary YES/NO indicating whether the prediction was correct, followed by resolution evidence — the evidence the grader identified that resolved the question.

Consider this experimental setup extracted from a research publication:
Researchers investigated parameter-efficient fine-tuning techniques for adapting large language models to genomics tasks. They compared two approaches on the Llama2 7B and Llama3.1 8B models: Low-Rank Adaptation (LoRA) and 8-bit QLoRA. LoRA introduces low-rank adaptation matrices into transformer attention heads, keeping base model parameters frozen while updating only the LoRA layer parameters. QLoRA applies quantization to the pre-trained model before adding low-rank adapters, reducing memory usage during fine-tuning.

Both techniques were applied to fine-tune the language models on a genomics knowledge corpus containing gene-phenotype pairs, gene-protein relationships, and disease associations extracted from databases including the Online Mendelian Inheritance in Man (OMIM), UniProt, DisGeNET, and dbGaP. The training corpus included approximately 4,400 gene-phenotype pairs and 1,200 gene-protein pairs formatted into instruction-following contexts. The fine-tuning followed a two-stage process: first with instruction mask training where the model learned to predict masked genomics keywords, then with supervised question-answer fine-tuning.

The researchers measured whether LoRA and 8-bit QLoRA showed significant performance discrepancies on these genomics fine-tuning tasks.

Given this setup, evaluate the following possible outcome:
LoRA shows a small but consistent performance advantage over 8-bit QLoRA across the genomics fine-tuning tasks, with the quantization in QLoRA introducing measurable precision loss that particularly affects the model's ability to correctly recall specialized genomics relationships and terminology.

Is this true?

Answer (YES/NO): NO